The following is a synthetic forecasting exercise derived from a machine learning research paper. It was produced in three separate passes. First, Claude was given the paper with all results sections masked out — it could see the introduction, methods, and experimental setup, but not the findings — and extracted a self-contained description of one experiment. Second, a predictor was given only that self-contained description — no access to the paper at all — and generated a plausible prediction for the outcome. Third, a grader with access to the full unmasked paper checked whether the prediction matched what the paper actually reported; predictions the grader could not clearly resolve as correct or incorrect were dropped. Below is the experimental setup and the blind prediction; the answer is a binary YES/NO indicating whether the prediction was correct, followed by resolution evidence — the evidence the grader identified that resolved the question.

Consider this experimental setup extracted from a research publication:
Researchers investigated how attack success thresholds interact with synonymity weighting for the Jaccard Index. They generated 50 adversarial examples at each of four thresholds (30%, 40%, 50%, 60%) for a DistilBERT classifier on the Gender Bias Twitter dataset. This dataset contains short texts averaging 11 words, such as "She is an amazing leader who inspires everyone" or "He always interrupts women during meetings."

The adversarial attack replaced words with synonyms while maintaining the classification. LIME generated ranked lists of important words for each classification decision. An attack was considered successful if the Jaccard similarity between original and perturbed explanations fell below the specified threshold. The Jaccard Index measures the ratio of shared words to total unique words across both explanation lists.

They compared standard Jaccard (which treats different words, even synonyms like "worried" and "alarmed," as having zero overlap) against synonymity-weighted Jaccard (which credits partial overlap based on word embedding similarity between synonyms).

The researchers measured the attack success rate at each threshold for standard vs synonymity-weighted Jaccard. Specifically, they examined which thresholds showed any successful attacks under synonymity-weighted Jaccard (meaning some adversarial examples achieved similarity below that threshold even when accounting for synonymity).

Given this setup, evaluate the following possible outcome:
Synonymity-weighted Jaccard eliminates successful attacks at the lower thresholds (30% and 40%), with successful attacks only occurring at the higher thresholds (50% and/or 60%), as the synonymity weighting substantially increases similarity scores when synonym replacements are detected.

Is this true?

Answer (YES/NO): NO